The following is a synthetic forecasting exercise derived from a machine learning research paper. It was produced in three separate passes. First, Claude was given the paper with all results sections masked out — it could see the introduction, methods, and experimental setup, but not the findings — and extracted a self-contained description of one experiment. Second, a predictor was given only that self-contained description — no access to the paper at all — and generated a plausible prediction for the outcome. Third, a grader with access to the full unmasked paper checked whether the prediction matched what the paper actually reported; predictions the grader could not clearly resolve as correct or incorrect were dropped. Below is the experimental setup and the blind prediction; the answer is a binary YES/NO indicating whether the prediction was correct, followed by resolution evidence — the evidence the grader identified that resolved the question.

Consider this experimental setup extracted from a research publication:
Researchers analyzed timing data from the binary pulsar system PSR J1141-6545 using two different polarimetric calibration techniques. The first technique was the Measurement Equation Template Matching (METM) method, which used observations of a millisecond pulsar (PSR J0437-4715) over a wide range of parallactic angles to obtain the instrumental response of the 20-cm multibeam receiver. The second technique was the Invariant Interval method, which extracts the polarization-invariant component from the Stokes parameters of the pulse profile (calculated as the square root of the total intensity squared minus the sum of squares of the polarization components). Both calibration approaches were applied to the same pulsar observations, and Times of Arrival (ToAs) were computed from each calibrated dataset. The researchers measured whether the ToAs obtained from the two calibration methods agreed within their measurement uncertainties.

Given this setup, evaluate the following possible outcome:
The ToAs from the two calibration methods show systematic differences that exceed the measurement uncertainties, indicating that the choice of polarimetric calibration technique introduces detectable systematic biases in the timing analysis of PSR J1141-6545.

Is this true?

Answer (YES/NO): NO